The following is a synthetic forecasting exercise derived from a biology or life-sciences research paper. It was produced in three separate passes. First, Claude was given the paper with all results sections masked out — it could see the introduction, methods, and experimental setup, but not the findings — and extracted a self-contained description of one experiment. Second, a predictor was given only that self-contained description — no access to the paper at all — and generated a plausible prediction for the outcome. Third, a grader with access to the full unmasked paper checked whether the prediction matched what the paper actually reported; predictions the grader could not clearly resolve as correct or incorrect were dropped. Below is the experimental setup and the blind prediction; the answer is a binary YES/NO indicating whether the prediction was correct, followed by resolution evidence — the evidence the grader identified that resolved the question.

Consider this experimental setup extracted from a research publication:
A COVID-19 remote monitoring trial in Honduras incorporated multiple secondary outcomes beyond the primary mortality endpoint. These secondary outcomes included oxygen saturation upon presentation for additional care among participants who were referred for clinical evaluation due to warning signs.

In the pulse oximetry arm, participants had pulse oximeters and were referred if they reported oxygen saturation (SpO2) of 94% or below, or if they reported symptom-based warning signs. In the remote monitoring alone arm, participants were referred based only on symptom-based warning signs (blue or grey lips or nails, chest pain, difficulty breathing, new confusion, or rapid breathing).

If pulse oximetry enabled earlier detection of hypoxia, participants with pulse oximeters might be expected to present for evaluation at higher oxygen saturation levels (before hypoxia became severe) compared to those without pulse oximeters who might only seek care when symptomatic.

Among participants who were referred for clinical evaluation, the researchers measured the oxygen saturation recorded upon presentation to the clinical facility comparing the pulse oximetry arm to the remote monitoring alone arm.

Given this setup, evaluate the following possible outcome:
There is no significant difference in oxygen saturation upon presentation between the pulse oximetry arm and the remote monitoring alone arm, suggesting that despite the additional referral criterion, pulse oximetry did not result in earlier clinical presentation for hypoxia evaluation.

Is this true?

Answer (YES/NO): YES